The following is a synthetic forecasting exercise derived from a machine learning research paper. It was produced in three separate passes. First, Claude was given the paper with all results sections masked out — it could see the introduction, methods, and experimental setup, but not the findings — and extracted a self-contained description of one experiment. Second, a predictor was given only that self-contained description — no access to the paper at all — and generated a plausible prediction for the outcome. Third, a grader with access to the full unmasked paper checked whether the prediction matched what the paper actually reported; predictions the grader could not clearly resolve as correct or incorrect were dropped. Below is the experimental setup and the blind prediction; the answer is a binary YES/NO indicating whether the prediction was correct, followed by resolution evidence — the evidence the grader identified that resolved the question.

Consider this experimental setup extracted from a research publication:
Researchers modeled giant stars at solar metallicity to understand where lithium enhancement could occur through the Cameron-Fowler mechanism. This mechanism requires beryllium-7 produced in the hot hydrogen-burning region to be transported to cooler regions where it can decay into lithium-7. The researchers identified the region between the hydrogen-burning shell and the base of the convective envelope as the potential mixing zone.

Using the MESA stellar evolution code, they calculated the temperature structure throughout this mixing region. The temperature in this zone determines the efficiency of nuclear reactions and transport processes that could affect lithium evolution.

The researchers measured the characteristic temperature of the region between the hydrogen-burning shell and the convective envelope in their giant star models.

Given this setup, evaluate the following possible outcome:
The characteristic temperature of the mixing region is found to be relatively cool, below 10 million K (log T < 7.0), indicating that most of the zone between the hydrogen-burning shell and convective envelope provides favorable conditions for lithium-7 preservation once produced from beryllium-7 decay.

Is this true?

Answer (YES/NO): NO